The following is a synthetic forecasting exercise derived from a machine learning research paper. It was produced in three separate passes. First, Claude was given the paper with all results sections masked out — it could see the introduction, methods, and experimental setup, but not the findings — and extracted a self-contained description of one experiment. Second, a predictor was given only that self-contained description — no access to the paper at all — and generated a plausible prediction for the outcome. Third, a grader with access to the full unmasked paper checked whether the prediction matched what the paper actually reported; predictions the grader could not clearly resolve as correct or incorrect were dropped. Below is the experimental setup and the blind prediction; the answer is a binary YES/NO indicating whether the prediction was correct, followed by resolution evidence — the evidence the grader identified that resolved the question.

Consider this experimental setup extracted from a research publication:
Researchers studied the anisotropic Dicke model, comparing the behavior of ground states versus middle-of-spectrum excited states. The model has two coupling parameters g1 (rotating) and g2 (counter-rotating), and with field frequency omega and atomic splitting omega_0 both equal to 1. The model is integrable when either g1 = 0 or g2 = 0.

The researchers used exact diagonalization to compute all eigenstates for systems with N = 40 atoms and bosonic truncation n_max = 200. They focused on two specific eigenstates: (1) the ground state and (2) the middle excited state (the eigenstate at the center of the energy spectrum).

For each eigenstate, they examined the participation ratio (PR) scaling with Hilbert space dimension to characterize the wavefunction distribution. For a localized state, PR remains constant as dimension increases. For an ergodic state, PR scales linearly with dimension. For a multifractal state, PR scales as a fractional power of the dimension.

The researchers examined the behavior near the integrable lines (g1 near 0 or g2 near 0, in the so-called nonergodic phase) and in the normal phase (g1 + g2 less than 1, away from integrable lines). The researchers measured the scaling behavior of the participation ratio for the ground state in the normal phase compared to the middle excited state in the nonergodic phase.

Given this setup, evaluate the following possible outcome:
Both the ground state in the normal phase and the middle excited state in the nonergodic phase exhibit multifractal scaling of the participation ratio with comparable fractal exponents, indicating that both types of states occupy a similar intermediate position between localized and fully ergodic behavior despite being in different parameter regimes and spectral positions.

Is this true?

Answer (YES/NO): NO